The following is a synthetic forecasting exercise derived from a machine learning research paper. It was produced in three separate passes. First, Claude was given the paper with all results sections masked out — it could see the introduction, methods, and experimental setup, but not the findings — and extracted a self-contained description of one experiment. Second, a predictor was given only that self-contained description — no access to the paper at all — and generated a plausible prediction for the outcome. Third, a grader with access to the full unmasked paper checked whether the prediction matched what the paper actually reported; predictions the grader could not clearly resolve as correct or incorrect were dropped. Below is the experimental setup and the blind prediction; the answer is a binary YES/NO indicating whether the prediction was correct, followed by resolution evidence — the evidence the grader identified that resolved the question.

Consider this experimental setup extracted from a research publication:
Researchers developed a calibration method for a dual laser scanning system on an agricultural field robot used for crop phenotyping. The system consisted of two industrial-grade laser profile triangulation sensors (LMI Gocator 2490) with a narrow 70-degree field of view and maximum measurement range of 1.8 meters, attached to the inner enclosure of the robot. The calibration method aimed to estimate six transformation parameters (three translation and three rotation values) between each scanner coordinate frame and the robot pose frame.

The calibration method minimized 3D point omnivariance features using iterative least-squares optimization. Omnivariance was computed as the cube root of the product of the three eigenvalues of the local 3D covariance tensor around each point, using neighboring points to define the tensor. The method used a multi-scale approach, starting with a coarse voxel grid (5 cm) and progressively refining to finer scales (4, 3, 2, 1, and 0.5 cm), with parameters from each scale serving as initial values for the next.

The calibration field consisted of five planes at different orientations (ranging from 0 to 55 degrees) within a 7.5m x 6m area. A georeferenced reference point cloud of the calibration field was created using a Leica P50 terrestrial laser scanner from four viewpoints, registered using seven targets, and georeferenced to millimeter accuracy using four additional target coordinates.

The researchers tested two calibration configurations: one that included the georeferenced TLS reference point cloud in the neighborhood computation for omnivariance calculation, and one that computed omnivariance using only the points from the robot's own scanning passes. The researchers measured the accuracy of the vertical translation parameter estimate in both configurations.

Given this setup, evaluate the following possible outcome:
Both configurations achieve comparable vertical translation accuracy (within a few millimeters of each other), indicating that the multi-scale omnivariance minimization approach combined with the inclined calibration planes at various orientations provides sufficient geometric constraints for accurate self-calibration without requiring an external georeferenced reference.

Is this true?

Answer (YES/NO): NO